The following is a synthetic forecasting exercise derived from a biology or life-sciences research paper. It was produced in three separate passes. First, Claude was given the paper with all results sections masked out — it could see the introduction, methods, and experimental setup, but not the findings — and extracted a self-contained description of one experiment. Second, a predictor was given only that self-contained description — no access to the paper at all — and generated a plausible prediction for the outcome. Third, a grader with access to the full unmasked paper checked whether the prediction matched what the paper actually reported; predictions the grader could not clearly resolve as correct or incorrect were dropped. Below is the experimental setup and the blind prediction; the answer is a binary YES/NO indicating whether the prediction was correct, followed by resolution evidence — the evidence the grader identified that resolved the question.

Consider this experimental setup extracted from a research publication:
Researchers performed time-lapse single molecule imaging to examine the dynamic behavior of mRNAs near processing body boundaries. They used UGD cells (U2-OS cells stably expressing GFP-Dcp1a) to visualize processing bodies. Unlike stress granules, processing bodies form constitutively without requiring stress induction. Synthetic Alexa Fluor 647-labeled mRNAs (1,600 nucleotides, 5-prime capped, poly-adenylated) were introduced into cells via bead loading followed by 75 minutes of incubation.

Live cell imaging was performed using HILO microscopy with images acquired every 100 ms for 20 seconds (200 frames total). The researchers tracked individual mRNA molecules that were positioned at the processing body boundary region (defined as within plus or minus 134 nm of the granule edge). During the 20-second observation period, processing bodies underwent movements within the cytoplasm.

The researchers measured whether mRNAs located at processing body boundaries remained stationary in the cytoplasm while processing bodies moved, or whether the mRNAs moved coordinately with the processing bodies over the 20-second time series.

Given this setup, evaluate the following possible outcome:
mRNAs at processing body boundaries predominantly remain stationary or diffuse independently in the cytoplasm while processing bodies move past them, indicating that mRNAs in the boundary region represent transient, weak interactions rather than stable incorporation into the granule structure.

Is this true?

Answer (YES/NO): NO